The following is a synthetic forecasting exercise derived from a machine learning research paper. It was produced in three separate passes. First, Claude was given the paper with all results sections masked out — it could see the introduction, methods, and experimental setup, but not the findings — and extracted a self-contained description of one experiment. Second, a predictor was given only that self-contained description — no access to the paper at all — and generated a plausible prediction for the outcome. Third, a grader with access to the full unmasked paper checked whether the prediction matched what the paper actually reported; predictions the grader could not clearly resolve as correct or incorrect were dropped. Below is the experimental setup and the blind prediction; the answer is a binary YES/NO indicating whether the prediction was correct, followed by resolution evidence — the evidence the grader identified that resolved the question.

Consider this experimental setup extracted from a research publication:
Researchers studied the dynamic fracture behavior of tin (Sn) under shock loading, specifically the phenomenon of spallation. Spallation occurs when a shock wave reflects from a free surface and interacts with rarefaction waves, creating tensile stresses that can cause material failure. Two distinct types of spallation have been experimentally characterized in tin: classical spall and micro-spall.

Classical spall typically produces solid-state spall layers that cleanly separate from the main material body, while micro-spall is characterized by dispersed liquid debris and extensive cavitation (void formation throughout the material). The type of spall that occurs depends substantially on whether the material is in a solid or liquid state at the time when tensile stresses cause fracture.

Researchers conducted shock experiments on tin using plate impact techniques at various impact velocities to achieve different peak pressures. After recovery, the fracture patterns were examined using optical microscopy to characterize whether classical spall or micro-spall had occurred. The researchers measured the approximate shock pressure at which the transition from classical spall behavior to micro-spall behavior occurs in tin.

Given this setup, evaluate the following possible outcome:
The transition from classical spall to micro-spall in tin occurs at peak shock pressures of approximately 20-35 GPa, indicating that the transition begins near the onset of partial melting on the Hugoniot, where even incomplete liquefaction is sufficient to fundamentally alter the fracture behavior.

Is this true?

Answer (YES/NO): NO